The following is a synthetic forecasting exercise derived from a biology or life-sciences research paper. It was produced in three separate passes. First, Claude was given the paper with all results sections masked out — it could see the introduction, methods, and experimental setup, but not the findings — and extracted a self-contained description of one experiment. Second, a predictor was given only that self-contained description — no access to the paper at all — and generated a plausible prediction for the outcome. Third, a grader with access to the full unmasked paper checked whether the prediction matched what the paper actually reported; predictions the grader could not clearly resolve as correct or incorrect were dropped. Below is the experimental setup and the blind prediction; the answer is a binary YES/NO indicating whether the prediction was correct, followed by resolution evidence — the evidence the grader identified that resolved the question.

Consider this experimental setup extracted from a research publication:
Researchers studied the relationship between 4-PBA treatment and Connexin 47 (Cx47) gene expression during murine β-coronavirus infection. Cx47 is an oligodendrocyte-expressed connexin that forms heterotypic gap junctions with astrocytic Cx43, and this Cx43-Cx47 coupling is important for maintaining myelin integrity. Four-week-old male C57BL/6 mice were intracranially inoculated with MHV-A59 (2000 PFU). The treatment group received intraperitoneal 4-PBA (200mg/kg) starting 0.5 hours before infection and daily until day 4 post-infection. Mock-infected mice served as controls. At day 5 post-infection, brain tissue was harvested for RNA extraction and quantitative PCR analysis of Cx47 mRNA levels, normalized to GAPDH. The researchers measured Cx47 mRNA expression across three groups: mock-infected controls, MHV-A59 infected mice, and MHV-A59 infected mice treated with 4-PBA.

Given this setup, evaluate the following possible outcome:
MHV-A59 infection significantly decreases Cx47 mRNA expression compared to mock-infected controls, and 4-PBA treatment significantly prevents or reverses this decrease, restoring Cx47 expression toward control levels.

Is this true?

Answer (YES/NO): YES